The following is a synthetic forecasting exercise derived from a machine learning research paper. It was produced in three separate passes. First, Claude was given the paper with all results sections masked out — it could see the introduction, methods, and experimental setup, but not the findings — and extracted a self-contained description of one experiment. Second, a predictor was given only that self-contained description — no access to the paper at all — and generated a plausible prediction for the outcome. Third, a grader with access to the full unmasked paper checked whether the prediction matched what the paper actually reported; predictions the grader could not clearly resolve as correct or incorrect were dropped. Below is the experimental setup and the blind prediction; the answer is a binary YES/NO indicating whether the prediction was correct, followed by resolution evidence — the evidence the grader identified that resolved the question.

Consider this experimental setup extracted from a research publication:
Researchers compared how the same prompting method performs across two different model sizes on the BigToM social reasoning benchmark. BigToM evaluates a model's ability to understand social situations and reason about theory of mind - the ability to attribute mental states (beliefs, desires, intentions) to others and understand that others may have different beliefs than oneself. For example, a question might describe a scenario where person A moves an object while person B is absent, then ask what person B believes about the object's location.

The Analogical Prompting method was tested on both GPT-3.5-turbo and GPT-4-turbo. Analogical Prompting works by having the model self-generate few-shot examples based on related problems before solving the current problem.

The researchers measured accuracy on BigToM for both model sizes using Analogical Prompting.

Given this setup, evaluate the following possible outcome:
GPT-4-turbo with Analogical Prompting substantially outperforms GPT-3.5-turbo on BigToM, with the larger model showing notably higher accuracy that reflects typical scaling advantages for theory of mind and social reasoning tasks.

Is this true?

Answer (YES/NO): NO